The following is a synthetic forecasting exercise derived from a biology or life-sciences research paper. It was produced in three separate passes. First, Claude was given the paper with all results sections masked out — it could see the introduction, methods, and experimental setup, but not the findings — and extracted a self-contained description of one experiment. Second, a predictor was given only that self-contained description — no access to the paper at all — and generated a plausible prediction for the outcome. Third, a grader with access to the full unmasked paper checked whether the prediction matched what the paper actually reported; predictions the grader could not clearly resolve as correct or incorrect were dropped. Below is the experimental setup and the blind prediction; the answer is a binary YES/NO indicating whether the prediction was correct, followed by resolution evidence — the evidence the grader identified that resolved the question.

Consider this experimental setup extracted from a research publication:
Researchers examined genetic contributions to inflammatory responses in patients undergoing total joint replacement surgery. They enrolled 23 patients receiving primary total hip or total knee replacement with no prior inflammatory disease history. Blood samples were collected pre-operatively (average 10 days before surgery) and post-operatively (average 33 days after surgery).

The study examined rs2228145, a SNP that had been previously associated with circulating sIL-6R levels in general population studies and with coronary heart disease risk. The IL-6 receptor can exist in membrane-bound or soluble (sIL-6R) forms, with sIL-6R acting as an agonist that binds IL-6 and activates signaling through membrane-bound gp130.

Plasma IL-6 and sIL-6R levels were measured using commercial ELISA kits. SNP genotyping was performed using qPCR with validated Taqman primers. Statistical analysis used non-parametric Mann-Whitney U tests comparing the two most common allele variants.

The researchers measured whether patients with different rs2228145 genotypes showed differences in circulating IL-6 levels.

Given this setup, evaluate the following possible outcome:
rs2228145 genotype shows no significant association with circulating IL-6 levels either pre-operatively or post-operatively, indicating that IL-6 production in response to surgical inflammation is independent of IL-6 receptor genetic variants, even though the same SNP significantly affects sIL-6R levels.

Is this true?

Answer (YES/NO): YES